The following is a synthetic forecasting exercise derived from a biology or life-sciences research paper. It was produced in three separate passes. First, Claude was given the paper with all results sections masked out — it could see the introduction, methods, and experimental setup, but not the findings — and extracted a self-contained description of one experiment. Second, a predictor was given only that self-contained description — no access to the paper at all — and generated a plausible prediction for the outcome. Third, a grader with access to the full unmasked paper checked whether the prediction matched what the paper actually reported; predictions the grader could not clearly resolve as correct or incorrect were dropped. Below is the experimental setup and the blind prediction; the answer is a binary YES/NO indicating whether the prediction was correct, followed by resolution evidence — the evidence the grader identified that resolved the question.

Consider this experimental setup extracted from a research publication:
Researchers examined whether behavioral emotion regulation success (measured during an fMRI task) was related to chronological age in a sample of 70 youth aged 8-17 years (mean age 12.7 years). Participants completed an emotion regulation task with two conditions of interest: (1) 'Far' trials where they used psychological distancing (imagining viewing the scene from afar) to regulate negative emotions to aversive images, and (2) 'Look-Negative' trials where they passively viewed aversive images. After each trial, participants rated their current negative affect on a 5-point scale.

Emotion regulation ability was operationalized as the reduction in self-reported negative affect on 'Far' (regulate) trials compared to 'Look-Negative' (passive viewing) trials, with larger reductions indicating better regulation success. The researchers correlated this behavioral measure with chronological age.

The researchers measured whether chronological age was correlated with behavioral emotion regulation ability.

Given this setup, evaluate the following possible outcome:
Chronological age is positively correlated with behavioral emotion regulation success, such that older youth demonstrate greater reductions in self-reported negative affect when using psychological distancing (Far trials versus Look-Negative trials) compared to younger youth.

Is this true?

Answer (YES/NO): YES